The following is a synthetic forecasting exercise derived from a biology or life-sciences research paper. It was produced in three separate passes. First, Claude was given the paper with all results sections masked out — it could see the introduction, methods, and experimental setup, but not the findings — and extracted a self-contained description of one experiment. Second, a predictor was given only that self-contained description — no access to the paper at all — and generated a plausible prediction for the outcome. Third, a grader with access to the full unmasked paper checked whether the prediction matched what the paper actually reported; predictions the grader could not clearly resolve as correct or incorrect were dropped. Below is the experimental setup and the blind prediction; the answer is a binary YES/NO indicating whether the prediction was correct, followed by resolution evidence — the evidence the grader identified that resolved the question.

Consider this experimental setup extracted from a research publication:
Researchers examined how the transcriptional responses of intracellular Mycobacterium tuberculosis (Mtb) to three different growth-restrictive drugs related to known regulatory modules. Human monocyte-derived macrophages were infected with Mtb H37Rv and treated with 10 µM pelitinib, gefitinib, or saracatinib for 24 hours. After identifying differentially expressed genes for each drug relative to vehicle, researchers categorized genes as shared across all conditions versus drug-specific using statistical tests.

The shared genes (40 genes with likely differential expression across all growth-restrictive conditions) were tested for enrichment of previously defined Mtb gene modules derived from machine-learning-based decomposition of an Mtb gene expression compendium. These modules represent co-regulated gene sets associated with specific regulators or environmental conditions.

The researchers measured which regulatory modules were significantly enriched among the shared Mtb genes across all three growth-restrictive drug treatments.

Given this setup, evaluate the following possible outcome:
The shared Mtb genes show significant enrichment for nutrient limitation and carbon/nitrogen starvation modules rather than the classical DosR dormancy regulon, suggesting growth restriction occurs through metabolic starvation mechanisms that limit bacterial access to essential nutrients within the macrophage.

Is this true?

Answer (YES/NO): NO